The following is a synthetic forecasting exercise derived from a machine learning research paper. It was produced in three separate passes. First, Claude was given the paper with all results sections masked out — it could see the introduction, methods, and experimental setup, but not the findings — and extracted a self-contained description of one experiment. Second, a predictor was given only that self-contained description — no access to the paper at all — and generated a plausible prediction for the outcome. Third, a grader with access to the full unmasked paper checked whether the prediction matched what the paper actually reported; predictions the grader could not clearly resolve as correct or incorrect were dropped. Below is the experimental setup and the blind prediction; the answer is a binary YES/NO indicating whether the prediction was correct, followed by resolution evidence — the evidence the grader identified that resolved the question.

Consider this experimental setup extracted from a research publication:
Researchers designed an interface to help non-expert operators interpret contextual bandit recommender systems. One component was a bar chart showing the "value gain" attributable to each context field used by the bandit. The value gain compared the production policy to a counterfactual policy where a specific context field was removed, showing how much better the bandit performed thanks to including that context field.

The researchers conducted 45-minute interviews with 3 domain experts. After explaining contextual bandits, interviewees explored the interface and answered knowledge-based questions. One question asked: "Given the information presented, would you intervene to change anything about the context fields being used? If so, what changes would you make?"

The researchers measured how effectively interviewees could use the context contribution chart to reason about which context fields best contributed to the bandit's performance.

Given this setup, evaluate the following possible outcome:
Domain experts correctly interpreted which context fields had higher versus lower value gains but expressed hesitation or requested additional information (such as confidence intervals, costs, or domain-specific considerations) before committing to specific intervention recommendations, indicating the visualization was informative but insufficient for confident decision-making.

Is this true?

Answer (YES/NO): NO